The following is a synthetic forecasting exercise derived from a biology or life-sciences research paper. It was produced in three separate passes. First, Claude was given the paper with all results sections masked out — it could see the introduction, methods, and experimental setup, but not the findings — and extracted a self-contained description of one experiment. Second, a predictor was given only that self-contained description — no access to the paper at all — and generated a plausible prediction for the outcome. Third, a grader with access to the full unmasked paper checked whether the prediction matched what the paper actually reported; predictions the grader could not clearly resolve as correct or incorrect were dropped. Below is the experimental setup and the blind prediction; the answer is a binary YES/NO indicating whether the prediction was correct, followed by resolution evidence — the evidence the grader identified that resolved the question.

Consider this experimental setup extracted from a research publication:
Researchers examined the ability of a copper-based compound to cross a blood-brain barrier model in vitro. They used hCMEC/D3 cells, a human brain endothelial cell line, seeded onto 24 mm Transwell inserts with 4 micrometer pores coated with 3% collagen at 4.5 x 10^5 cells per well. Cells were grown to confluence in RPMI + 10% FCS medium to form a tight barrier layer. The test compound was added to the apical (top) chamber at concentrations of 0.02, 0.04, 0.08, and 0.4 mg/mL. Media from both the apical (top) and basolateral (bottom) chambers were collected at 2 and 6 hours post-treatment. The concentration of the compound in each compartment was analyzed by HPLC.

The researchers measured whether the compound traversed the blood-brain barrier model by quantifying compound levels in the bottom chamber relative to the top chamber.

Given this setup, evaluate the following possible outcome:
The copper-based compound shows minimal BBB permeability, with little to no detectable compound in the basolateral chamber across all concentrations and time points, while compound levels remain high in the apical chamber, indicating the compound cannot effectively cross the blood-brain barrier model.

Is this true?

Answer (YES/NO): NO